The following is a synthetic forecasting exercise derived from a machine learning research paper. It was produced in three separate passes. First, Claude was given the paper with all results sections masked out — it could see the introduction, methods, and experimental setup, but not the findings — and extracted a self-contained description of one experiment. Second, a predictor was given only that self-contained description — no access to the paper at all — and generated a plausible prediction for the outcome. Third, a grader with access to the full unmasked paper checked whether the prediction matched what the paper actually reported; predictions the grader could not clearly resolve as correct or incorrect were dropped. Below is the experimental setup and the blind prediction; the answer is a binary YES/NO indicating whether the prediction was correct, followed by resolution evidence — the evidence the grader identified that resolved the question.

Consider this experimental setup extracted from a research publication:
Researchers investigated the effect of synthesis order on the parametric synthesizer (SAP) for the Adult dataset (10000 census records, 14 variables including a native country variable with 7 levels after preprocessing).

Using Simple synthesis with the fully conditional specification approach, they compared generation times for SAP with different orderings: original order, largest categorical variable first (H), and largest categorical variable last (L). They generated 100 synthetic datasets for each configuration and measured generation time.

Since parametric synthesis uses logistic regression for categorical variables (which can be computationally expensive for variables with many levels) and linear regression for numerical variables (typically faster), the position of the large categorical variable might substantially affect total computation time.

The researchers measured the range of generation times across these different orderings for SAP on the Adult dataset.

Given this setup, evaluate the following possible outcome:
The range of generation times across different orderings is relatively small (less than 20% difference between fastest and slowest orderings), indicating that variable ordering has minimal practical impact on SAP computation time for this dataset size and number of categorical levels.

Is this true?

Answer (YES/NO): NO